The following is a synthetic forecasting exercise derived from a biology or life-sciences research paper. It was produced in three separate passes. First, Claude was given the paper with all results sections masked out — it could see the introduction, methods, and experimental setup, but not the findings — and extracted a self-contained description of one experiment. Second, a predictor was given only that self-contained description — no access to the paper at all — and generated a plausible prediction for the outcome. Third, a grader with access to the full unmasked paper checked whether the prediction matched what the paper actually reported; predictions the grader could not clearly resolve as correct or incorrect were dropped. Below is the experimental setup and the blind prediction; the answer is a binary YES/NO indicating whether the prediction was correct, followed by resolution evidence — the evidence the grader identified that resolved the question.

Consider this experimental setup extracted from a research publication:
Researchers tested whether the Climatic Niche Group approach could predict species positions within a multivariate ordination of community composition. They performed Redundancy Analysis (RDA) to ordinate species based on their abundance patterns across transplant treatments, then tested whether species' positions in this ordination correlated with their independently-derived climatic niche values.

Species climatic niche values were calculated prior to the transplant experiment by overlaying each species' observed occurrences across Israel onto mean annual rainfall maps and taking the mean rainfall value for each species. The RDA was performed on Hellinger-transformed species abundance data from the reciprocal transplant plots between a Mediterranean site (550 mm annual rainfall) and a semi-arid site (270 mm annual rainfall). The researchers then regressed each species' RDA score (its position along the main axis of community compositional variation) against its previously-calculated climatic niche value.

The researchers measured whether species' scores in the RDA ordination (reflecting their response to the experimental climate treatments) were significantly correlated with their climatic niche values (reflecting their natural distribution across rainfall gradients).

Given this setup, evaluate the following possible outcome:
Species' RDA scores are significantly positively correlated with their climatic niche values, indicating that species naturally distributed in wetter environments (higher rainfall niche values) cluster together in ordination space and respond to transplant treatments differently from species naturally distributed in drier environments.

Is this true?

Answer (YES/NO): YES